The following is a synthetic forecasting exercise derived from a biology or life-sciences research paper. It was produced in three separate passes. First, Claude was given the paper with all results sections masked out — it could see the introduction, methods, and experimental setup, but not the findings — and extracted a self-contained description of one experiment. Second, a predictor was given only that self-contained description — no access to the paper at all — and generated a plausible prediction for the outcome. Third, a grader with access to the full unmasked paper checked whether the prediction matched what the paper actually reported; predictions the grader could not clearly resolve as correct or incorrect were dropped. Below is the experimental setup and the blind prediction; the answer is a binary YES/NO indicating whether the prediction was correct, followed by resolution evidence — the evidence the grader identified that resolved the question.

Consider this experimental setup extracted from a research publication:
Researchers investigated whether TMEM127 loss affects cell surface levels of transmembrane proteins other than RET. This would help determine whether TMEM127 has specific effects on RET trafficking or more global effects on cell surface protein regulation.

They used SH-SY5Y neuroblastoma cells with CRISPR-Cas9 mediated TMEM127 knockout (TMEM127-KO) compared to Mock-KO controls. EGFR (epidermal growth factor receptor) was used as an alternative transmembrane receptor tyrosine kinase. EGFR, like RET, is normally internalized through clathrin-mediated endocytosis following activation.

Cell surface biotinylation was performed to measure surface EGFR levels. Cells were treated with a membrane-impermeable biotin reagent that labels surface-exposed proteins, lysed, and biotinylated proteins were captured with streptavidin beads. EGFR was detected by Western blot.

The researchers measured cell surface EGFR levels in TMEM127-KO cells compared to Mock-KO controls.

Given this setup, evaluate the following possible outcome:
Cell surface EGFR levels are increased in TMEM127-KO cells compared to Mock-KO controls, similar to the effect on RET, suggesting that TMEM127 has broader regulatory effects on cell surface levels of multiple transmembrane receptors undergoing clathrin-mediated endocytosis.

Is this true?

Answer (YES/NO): YES